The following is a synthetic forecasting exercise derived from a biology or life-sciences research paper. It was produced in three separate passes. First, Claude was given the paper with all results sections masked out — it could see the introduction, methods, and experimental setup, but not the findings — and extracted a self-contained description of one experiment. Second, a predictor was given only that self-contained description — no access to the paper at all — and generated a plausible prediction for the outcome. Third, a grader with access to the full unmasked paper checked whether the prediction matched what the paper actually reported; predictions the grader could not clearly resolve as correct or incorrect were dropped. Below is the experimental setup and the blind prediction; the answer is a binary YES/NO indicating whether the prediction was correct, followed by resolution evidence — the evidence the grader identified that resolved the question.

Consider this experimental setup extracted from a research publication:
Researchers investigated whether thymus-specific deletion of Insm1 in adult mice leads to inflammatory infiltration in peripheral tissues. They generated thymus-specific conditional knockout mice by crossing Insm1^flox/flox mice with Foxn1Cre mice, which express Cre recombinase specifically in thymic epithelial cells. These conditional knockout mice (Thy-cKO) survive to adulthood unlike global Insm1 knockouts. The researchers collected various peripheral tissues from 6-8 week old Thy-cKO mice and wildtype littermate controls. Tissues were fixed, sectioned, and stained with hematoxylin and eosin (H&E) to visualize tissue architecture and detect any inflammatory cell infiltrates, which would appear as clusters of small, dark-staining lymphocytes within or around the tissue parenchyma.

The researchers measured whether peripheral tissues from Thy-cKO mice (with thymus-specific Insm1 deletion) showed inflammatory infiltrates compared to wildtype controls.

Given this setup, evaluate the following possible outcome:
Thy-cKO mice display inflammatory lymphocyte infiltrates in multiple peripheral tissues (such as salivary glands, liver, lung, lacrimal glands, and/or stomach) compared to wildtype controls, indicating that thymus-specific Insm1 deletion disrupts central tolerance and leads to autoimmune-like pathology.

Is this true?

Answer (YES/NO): NO